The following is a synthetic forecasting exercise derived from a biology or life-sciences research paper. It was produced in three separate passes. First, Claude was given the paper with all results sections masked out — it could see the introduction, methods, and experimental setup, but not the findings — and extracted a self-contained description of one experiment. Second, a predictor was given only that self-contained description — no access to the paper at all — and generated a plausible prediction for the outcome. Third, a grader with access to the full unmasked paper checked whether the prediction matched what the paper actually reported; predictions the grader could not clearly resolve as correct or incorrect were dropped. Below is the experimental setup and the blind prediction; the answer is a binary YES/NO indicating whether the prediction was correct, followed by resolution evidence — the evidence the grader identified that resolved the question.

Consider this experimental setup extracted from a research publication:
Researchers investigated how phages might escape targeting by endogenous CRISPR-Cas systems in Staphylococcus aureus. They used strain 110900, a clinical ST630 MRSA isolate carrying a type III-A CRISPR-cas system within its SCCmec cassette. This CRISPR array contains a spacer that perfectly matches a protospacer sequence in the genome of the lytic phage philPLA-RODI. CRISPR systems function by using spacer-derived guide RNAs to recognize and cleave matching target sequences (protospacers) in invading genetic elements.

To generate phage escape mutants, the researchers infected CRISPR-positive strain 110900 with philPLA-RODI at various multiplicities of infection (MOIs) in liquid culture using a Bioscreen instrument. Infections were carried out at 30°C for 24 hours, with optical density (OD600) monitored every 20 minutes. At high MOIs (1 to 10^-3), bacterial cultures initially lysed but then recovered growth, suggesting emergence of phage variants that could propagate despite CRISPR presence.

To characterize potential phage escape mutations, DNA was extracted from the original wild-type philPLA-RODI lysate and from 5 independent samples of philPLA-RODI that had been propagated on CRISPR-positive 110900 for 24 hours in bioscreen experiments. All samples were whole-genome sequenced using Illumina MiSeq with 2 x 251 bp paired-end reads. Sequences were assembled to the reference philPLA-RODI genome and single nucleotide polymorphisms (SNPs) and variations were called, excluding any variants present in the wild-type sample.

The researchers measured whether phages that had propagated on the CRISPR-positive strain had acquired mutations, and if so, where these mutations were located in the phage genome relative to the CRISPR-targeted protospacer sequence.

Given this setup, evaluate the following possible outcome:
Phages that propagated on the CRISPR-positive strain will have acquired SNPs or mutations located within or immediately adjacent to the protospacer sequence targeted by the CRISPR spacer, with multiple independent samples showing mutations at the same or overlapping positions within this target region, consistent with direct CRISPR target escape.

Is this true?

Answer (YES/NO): YES